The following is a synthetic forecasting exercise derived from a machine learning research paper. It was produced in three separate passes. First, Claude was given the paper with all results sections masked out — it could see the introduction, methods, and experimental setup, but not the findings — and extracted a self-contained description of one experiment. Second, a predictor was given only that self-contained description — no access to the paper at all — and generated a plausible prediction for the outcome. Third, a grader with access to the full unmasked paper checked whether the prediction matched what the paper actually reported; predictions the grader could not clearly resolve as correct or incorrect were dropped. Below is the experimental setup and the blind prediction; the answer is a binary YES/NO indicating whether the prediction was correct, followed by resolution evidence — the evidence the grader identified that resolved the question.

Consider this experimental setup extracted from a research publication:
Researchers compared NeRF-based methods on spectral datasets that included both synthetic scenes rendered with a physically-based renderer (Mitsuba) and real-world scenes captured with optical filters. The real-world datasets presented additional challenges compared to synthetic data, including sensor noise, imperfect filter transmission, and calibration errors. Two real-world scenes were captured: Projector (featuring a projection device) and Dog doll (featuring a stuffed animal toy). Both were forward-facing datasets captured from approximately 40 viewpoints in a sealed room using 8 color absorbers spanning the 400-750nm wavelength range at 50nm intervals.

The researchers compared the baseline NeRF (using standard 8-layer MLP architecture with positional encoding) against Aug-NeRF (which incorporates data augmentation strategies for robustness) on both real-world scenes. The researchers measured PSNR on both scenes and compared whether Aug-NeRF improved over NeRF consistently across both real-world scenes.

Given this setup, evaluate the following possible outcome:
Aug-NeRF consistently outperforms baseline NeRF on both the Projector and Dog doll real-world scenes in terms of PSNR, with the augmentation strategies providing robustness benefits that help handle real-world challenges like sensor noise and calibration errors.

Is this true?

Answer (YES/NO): NO